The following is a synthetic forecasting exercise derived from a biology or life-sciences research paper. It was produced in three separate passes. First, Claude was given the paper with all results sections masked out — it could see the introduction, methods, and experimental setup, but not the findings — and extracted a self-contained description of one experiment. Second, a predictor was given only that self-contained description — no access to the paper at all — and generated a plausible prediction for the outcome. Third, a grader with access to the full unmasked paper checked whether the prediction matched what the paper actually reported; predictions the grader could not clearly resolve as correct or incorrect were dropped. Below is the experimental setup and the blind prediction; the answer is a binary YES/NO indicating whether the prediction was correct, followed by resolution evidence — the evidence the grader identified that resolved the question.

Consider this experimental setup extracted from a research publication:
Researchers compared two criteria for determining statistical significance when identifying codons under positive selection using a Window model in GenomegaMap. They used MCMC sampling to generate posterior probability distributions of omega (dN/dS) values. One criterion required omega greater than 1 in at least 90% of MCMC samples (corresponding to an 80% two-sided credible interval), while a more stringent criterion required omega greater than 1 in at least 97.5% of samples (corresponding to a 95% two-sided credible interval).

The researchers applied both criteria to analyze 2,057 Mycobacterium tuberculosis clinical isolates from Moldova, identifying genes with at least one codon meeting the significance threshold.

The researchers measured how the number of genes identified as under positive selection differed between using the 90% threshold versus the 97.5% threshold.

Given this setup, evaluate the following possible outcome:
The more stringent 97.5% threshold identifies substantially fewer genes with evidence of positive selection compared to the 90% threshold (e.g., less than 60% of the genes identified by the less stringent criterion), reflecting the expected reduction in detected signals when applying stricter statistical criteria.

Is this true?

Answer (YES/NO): YES